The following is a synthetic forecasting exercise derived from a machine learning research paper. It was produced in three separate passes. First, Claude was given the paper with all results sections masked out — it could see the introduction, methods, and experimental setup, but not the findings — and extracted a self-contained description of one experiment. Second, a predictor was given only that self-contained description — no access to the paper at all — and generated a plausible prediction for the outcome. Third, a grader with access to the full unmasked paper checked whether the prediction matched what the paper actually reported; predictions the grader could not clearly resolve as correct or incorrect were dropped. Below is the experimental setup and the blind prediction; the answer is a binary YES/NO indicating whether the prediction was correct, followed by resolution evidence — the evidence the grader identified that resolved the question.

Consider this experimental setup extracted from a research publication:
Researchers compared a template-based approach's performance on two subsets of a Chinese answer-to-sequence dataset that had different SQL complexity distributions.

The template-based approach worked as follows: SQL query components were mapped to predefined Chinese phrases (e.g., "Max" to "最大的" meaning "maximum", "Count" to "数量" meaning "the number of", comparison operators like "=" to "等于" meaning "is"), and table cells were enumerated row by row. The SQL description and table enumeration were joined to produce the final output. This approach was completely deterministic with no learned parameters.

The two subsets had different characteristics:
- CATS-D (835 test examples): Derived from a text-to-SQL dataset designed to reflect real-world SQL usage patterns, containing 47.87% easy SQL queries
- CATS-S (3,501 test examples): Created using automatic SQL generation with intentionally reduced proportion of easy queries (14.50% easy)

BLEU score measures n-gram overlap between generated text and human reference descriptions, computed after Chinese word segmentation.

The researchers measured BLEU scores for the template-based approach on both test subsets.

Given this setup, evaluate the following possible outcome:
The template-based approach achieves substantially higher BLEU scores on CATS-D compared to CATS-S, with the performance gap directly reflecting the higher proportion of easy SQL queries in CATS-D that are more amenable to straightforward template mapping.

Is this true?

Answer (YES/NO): NO